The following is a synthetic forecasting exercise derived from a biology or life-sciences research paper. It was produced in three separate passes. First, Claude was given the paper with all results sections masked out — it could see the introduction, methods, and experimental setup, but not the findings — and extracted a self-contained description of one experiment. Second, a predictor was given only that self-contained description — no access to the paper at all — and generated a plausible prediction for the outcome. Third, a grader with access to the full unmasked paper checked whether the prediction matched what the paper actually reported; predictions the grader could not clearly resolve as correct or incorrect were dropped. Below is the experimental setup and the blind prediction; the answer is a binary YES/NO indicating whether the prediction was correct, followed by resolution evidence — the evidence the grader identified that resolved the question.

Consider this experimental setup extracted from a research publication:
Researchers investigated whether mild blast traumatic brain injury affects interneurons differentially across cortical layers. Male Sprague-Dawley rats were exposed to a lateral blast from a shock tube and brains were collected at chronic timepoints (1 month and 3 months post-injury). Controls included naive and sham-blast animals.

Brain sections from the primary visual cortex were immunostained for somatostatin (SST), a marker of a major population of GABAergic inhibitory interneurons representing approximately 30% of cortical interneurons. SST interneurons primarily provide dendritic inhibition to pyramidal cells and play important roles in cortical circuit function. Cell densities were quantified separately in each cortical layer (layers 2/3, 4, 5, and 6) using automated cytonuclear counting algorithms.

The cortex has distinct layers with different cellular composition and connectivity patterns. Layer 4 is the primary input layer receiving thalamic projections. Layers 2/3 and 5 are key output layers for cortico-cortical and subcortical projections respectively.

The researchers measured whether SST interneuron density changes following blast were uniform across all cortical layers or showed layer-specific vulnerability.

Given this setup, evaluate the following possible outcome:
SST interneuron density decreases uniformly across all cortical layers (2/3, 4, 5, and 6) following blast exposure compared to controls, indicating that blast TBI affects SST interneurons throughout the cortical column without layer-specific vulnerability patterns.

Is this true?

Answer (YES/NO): NO